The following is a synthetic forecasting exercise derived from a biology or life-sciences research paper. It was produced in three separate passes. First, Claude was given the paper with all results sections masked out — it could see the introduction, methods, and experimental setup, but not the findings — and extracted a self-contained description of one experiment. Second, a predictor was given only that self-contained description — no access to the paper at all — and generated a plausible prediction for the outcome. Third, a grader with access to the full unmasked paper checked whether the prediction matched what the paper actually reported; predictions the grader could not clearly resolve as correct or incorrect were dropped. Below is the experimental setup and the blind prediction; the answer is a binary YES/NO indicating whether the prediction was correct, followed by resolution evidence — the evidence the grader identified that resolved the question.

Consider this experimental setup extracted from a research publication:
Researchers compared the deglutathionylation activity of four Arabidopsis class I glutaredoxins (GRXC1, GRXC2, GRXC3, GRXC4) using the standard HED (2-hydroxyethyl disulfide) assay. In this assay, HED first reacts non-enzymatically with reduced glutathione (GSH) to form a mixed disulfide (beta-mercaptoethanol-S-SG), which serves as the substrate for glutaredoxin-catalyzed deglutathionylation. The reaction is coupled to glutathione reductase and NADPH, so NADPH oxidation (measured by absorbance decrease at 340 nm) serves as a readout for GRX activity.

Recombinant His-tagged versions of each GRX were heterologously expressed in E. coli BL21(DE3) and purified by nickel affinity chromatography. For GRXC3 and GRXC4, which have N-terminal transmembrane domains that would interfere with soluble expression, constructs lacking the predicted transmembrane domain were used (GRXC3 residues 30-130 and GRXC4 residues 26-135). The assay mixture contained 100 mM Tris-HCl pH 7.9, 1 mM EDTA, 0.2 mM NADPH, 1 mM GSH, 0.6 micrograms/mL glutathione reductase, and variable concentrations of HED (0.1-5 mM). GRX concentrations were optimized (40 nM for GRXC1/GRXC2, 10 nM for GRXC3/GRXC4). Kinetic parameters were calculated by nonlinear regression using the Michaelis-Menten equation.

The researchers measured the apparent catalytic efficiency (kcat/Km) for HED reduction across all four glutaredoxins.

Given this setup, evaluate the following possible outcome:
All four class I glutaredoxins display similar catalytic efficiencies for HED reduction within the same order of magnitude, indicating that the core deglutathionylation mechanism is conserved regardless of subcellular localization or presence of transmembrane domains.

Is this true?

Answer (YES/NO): NO